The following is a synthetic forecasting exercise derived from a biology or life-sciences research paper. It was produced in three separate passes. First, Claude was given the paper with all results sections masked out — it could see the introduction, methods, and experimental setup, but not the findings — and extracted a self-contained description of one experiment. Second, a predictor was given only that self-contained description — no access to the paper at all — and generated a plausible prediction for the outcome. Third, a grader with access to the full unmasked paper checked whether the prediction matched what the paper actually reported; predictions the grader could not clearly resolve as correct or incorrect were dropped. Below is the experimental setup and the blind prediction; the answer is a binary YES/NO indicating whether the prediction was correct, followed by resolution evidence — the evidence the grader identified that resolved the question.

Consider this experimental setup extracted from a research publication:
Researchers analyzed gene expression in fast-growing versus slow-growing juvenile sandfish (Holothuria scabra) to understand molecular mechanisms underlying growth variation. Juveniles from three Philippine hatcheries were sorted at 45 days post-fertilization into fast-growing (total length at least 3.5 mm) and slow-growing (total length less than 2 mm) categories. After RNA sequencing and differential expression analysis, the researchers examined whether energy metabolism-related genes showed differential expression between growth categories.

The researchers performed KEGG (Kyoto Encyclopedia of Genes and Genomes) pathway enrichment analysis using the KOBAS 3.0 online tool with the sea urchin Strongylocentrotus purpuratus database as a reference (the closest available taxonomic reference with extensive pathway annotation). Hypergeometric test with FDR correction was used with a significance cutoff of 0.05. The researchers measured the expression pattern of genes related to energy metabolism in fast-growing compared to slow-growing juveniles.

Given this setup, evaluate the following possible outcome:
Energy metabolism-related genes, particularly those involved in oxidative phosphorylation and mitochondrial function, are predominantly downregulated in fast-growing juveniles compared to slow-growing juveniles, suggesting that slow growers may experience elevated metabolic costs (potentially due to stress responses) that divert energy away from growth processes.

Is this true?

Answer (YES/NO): NO